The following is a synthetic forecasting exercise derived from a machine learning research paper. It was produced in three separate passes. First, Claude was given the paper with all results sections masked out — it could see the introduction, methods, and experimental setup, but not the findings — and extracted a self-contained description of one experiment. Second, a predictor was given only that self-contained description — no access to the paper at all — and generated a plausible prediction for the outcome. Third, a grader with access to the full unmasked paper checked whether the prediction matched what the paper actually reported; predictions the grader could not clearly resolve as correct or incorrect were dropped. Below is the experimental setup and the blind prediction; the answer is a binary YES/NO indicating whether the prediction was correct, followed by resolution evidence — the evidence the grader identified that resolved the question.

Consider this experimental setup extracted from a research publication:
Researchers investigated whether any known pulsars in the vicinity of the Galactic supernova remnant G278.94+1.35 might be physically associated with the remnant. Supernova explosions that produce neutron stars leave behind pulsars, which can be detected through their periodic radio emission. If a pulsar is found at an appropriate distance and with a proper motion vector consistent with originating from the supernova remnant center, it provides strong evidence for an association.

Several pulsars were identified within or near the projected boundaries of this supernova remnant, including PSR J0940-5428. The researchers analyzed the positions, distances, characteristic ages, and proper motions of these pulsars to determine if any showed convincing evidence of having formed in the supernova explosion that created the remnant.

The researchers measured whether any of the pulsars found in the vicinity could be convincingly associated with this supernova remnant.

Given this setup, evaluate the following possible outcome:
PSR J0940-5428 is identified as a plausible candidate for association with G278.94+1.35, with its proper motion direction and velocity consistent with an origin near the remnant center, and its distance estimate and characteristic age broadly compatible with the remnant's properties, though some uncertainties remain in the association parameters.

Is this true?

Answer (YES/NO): NO